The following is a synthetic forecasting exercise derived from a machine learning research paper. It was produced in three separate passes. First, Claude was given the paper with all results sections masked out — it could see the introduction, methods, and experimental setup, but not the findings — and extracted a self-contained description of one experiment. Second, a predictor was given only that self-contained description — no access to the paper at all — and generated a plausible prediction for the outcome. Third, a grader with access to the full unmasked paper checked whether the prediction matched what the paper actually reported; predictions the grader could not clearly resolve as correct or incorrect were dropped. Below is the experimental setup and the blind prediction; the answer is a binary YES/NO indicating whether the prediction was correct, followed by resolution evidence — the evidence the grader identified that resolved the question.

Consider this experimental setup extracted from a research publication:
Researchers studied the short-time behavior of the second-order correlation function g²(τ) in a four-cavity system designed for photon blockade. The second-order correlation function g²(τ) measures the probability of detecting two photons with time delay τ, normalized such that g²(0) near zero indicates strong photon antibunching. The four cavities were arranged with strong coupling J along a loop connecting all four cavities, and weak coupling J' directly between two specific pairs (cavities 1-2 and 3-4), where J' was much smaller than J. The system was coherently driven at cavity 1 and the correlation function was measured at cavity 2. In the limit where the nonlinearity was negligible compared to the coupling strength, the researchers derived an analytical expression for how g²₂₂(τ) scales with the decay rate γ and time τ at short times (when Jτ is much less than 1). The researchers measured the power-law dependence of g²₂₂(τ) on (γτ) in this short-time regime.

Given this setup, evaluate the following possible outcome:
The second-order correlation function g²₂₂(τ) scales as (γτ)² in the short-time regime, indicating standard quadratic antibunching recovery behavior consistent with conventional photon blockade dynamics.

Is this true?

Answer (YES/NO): NO